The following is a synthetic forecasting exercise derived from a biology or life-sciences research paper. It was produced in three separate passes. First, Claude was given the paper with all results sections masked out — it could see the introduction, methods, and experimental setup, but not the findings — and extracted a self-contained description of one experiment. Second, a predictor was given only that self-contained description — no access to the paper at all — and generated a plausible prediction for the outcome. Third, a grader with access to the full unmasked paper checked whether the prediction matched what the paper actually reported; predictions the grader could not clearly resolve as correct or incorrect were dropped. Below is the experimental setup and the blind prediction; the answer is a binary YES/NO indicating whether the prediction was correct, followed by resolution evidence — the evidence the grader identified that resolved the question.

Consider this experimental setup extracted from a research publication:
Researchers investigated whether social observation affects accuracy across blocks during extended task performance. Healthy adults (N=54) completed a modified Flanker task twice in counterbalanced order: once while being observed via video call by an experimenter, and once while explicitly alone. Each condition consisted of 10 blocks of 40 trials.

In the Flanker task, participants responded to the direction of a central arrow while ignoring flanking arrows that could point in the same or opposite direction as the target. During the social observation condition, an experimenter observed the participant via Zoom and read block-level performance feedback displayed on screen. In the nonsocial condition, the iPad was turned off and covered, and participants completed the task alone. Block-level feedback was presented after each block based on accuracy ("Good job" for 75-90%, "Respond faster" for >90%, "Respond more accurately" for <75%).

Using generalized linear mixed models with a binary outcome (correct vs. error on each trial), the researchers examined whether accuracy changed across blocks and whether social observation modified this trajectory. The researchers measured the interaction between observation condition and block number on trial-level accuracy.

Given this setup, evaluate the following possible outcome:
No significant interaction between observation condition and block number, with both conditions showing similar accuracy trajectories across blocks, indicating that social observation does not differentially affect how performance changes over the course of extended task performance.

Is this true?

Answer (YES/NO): YES